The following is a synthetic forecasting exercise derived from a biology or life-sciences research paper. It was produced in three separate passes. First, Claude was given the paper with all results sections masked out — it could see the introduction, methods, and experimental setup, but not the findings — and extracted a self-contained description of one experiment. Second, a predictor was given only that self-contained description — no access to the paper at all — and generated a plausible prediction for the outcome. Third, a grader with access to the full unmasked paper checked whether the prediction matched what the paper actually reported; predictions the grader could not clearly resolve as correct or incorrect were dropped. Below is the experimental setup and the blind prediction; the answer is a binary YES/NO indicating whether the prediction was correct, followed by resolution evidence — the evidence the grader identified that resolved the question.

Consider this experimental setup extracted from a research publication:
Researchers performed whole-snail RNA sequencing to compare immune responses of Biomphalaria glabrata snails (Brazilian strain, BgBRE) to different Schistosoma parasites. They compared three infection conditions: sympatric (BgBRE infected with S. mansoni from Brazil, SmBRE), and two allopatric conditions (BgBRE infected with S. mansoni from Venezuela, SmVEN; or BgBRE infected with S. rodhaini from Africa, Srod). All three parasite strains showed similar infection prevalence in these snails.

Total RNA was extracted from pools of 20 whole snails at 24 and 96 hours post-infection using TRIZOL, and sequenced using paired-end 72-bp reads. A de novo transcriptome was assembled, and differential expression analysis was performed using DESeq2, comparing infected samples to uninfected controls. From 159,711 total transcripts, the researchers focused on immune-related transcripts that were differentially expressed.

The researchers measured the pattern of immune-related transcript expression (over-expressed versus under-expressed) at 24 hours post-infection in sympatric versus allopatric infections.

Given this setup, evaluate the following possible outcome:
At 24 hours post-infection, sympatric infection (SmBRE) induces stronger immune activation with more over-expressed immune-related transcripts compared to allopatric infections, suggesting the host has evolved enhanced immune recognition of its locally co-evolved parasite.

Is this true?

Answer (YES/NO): NO